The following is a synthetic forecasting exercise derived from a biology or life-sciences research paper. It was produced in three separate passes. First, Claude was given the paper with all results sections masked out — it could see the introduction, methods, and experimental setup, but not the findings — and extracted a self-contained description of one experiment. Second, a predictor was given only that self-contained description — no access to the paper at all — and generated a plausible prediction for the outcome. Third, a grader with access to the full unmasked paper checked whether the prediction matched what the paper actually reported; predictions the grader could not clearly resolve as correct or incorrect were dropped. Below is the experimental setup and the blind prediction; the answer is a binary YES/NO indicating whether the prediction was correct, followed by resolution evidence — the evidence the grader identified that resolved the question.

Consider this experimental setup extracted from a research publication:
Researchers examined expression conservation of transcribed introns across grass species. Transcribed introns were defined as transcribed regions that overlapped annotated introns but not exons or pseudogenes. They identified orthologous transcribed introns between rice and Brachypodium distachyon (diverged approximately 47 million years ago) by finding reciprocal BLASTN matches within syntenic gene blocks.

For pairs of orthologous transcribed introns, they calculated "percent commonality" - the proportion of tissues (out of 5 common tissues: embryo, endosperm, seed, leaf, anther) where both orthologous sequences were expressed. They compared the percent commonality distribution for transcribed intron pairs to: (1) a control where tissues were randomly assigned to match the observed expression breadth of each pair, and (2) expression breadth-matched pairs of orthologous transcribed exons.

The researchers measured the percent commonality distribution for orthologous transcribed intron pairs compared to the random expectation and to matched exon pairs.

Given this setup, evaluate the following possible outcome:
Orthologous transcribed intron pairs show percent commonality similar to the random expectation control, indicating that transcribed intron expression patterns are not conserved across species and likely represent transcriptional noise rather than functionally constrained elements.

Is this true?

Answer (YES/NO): YES